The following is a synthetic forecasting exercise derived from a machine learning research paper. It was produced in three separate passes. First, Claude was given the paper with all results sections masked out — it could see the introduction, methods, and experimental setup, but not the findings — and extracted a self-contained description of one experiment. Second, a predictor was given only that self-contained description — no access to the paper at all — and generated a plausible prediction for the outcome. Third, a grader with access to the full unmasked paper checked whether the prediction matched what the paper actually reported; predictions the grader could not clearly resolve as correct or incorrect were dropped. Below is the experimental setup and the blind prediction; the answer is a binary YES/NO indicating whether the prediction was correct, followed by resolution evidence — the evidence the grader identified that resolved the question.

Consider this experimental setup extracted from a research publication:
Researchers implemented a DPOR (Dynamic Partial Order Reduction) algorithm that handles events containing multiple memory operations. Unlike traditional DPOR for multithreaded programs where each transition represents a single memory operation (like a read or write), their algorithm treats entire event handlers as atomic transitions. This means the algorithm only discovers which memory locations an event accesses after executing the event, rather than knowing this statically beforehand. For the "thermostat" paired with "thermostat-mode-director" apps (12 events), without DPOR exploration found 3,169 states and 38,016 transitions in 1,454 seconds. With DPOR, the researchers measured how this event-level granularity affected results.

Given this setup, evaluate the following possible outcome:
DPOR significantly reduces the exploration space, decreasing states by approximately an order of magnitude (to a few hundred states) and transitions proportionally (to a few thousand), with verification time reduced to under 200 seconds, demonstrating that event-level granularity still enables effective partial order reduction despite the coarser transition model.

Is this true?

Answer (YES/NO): NO